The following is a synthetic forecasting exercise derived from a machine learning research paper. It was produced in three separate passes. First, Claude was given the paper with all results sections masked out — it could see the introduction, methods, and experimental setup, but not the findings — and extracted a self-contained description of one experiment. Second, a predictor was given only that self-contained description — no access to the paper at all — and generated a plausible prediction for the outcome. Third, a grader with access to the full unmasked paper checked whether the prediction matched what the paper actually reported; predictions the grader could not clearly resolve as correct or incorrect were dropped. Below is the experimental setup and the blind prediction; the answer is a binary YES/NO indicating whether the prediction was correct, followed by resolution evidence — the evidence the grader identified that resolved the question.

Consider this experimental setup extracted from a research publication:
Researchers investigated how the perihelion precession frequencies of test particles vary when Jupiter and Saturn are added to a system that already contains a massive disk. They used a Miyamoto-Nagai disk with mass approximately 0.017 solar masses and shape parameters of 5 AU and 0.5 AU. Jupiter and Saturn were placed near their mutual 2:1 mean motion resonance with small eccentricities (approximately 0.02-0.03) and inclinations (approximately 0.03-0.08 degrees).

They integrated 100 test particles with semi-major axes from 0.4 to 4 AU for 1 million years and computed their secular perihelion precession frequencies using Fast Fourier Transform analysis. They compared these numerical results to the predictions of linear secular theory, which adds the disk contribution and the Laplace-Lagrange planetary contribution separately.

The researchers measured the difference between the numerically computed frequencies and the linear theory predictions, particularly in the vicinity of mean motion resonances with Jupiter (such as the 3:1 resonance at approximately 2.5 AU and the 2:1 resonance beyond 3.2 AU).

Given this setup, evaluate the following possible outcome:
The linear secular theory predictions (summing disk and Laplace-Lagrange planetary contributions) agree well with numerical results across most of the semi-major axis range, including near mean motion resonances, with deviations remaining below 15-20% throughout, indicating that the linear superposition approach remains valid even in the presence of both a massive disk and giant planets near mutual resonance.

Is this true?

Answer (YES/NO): NO